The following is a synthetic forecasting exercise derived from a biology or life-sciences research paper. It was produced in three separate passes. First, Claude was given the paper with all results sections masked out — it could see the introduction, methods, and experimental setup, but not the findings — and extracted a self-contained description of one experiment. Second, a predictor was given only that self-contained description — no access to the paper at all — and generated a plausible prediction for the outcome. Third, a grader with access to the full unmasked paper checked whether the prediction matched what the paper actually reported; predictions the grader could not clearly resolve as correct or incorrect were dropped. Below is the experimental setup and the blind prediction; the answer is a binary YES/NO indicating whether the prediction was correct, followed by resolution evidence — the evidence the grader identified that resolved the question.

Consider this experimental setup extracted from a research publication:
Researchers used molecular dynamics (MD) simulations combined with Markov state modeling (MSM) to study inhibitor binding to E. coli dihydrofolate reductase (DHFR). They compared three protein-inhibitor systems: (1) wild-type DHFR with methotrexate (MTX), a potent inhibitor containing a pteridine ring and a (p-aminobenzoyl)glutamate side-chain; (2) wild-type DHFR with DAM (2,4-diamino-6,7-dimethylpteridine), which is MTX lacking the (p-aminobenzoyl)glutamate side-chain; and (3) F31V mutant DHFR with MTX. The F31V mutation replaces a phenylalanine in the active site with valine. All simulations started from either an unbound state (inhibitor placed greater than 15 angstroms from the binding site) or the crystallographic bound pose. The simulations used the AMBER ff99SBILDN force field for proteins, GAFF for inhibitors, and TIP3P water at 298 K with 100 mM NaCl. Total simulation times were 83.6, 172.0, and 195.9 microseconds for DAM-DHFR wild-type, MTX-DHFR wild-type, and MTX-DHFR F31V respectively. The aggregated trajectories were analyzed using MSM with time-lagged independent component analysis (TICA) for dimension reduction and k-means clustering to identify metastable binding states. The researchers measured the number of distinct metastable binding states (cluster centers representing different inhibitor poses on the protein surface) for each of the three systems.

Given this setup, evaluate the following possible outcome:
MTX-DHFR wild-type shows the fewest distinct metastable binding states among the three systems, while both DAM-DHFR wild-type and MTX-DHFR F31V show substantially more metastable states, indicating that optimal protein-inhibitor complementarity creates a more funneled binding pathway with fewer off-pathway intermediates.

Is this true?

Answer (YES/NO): YES